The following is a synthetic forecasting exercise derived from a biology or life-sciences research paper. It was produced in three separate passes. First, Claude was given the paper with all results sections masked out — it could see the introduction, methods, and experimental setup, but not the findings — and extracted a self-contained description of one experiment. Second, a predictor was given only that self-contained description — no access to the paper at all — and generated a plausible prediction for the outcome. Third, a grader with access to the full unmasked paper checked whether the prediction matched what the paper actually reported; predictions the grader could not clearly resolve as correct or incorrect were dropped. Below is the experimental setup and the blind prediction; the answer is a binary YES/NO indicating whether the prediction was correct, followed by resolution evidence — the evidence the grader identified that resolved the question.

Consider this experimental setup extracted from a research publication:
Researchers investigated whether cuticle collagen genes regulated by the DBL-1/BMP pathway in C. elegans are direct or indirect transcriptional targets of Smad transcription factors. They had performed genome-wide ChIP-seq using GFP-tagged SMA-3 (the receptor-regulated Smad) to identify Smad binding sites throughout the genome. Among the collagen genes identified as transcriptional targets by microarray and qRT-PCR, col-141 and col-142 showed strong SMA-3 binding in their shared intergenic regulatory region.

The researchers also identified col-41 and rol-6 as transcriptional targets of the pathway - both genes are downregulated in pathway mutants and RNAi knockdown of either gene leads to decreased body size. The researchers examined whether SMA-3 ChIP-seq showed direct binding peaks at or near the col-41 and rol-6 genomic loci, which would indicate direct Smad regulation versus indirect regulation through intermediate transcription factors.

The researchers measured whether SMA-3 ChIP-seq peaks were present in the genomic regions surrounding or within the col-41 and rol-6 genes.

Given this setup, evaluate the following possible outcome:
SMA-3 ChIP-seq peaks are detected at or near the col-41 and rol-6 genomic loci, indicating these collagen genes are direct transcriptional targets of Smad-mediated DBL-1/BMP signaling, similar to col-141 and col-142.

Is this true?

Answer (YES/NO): NO